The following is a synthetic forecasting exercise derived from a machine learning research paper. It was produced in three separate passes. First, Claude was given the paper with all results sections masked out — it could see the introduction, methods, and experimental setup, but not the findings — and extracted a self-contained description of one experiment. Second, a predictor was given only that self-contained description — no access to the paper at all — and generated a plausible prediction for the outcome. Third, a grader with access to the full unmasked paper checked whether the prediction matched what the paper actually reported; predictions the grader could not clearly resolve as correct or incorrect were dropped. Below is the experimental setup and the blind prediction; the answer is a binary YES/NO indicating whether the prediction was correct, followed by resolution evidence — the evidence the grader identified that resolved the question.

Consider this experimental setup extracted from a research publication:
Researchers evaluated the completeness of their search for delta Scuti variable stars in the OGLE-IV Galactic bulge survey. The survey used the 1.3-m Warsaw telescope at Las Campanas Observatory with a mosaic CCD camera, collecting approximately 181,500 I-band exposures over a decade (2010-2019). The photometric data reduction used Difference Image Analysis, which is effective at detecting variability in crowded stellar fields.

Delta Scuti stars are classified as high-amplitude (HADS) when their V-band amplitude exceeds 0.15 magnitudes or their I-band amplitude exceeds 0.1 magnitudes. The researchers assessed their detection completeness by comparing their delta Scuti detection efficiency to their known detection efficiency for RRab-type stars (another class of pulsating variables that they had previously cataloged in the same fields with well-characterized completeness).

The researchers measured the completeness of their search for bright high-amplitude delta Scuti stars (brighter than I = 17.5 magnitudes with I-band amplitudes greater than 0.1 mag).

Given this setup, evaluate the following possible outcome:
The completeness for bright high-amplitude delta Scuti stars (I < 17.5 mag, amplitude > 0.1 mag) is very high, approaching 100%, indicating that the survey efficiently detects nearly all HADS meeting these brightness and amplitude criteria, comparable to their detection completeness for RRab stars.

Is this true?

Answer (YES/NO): YES